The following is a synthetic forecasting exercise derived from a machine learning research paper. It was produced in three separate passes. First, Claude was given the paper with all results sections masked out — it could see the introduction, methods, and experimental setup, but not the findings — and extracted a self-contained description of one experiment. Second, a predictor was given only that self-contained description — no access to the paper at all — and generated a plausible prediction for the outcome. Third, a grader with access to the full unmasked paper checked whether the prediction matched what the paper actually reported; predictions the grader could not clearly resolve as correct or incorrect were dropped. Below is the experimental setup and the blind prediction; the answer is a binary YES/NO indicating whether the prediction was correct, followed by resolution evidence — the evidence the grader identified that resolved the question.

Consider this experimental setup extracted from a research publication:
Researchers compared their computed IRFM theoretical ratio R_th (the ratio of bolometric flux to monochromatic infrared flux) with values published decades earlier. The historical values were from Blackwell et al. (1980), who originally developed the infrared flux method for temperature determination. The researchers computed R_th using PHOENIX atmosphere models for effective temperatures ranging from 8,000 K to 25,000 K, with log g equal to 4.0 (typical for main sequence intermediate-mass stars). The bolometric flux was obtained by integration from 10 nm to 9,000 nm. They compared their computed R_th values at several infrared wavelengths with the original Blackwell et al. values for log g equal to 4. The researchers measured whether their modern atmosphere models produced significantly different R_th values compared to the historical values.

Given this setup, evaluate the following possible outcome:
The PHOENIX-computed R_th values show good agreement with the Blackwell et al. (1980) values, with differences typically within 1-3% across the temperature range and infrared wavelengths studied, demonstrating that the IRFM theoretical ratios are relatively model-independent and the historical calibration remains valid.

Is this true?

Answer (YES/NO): YES